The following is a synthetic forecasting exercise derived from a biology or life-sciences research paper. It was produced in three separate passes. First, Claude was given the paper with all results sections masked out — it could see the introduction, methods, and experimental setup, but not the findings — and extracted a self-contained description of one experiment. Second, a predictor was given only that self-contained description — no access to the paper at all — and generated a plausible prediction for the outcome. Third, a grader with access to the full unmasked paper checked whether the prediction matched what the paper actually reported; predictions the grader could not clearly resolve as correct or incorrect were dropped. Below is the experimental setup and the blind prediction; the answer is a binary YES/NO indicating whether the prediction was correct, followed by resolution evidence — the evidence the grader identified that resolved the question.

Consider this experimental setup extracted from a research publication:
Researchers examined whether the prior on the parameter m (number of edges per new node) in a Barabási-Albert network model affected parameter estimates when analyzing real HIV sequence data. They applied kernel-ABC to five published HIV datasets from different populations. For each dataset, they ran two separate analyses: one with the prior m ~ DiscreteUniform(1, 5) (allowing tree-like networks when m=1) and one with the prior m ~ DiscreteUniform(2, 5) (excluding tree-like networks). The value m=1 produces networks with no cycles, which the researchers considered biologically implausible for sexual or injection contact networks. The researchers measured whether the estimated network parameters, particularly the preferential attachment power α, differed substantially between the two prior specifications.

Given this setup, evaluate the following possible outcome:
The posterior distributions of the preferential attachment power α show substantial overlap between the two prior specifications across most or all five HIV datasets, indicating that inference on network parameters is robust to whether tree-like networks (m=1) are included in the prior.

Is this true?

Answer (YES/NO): NO